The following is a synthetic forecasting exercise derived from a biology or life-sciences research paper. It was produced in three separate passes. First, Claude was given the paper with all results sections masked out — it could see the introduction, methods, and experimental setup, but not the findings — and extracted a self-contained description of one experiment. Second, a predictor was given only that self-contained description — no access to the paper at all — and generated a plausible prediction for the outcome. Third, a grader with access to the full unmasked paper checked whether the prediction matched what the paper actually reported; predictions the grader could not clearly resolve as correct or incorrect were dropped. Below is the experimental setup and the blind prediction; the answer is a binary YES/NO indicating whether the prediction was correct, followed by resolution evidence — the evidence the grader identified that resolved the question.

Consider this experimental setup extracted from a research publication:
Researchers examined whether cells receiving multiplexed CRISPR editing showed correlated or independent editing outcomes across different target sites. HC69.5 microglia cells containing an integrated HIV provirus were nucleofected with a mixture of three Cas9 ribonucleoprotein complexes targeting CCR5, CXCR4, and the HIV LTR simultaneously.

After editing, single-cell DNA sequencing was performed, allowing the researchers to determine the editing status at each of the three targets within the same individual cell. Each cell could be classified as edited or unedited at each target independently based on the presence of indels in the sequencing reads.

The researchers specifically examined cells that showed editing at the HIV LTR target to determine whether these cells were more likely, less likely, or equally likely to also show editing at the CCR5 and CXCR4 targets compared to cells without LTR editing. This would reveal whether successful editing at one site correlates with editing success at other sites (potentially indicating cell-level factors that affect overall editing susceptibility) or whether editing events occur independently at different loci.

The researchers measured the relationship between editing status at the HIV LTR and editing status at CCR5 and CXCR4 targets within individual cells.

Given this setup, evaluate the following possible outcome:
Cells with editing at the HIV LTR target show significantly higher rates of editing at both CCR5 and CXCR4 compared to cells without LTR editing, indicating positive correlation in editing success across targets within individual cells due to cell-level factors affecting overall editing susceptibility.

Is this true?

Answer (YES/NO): YES